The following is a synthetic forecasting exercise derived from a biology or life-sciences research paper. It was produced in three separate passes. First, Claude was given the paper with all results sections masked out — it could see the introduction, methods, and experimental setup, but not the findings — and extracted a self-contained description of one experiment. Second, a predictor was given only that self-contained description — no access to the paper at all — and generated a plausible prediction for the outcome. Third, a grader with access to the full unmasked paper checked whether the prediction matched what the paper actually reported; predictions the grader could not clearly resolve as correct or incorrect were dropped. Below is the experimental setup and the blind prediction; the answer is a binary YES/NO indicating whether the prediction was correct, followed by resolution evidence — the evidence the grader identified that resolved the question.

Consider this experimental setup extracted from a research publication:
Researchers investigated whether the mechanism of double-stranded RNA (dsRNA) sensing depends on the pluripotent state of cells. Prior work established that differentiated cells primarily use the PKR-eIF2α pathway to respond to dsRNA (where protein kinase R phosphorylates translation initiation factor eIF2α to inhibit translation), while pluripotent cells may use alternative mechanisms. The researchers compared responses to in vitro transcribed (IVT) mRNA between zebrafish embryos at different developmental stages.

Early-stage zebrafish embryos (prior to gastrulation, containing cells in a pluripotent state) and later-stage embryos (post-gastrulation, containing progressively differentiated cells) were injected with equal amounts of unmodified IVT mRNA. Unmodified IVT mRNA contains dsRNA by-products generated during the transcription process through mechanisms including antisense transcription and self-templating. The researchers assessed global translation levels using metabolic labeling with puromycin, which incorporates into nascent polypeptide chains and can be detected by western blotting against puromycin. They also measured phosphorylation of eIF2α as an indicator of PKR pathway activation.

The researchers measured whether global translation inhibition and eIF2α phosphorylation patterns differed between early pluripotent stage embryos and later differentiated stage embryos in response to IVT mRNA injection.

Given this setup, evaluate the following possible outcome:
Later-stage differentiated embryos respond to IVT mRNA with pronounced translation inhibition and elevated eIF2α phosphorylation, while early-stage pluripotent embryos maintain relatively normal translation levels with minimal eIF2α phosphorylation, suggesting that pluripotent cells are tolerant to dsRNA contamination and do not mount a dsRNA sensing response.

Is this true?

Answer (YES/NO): NO